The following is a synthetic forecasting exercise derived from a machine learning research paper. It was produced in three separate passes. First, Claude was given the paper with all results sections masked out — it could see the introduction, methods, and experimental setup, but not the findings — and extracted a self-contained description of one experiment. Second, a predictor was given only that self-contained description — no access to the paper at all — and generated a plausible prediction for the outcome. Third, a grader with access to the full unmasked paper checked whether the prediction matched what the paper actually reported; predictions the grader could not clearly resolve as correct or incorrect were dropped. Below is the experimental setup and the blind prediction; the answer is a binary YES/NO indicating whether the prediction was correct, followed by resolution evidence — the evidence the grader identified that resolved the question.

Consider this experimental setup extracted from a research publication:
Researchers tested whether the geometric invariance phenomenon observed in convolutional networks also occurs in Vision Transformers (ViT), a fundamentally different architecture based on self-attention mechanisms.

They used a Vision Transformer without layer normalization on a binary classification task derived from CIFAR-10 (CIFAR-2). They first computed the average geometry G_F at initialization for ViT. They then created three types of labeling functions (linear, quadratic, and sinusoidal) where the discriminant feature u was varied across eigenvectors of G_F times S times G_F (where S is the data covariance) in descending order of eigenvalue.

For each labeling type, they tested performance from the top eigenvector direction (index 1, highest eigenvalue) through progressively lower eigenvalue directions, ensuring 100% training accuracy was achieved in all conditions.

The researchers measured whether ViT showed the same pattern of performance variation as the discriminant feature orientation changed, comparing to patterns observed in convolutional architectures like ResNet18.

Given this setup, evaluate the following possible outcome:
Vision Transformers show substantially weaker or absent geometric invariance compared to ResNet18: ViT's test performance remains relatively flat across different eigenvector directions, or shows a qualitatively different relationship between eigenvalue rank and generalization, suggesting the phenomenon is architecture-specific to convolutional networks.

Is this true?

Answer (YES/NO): NO